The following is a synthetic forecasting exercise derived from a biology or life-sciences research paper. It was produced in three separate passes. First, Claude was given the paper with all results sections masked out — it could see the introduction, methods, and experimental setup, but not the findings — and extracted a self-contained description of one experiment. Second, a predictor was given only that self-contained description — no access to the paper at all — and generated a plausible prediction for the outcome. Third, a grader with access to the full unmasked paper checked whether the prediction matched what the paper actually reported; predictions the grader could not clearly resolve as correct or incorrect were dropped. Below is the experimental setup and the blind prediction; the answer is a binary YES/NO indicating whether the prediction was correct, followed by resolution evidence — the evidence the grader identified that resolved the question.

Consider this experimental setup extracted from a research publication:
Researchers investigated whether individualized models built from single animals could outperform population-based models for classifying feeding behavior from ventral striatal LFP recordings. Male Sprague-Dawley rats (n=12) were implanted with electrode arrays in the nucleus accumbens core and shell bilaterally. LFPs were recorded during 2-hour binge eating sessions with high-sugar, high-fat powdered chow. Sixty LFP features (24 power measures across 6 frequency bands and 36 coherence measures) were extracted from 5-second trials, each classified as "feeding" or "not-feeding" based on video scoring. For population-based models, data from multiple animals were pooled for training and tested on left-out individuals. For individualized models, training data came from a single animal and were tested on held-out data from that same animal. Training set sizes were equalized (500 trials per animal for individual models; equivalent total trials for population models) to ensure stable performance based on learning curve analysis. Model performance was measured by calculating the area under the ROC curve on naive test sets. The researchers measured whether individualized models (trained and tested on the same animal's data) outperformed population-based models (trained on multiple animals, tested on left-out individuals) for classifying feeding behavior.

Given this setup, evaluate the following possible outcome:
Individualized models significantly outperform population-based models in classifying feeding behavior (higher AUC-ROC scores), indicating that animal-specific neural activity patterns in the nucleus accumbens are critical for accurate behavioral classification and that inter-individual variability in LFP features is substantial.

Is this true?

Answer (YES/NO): YES